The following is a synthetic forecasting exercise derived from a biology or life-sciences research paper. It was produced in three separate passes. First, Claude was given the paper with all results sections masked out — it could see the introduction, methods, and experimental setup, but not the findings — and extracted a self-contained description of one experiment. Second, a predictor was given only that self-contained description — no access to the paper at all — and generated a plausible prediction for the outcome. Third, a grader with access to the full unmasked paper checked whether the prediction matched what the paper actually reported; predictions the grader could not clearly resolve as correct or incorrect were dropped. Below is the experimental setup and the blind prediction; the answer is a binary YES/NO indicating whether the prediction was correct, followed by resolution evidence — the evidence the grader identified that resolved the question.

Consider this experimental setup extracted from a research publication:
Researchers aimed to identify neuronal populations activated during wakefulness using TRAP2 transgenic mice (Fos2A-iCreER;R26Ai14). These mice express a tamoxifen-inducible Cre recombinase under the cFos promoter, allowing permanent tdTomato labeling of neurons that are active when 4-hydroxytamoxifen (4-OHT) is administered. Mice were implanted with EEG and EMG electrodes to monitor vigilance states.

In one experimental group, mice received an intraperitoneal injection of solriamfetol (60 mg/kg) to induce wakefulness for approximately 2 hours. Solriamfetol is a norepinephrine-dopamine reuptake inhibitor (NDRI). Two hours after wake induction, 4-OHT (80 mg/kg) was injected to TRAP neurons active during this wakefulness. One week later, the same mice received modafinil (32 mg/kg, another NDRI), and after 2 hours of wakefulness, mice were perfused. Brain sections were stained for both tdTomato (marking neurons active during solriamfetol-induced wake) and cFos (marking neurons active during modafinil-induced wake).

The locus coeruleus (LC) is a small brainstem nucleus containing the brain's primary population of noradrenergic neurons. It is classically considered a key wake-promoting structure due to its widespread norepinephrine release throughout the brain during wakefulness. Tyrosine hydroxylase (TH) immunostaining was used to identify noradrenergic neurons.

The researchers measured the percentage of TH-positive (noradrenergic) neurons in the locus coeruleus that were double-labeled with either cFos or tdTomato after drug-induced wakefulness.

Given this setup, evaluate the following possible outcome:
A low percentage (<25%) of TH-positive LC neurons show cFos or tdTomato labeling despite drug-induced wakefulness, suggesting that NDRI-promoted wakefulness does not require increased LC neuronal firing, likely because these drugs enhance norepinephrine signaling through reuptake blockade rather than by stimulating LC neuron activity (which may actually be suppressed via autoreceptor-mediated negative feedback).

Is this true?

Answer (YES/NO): YES